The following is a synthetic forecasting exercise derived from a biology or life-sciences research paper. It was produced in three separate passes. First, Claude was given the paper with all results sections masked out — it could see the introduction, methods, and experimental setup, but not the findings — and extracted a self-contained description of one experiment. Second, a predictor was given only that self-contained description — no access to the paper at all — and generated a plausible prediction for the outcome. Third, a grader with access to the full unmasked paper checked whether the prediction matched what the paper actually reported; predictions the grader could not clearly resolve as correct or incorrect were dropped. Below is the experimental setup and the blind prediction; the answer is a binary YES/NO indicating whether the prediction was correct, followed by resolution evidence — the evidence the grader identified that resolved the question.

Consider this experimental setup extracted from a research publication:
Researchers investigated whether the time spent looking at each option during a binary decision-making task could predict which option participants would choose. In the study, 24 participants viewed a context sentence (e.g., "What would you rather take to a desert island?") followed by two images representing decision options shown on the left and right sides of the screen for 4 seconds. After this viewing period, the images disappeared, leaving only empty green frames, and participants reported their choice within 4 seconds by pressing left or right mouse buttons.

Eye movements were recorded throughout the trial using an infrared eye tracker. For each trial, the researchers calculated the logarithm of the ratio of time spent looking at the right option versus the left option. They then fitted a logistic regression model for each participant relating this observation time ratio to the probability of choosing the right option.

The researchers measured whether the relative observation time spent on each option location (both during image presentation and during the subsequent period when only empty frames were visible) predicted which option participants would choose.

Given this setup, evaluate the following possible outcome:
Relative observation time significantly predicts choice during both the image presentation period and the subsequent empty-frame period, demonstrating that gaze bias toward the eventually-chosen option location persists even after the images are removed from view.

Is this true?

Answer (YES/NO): YES